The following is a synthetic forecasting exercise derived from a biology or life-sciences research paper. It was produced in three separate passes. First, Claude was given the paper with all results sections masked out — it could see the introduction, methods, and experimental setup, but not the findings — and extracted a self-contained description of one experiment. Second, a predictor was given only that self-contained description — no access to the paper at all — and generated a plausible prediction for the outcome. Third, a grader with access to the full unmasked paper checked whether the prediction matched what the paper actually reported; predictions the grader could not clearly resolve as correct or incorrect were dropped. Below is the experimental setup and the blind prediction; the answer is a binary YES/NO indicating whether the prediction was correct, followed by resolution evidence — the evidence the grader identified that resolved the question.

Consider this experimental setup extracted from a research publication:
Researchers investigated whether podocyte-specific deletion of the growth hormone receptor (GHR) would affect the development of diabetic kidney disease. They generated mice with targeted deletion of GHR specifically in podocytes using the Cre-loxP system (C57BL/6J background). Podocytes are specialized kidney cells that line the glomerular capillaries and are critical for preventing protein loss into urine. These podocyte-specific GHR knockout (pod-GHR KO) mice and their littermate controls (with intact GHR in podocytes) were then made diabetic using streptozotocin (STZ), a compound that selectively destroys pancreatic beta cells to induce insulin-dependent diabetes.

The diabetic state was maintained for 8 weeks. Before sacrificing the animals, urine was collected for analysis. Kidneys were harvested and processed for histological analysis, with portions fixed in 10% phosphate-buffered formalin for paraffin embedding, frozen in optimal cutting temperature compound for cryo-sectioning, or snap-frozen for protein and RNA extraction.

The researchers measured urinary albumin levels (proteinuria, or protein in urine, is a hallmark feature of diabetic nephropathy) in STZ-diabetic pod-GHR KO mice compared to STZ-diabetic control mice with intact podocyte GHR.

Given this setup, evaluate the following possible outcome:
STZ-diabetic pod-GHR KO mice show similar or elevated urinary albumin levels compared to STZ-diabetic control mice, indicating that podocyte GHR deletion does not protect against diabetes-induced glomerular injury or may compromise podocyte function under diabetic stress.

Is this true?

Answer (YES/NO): NO